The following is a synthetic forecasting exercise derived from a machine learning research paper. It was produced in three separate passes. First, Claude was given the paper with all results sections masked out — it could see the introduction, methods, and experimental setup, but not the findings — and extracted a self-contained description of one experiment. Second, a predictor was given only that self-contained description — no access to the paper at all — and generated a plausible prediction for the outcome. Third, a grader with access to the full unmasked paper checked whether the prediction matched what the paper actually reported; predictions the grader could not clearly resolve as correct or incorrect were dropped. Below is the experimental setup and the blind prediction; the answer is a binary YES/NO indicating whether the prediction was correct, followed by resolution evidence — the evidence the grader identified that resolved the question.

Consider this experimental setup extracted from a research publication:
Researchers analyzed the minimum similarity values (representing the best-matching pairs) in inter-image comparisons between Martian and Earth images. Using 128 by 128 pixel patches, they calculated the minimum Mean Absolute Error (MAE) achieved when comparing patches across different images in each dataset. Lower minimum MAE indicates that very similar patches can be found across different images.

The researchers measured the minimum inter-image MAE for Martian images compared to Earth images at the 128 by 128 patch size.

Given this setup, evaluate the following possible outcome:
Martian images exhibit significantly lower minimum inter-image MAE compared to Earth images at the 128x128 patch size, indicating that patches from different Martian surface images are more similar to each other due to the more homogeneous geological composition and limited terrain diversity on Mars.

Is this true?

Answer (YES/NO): YES